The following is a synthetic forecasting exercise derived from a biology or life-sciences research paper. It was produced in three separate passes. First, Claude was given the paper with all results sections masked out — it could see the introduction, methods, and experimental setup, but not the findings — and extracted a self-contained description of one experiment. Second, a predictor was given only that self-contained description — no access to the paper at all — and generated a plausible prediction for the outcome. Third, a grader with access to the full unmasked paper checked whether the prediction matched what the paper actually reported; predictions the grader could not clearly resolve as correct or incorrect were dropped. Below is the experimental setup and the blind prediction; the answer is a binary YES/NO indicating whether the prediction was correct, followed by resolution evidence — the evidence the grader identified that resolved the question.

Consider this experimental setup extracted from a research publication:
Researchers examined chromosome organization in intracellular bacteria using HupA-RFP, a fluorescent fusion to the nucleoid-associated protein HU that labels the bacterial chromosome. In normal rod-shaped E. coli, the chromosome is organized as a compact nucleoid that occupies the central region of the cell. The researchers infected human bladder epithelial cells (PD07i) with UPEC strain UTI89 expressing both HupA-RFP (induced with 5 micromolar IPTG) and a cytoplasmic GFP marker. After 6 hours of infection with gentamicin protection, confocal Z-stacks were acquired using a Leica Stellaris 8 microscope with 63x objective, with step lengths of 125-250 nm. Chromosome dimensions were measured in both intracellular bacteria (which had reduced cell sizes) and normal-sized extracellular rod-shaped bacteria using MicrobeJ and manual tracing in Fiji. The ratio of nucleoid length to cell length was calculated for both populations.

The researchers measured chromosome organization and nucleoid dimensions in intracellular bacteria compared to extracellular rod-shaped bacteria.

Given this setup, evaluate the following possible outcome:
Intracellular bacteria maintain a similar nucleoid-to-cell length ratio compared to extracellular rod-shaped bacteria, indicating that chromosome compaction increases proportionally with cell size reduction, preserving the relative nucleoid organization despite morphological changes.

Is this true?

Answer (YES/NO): NO